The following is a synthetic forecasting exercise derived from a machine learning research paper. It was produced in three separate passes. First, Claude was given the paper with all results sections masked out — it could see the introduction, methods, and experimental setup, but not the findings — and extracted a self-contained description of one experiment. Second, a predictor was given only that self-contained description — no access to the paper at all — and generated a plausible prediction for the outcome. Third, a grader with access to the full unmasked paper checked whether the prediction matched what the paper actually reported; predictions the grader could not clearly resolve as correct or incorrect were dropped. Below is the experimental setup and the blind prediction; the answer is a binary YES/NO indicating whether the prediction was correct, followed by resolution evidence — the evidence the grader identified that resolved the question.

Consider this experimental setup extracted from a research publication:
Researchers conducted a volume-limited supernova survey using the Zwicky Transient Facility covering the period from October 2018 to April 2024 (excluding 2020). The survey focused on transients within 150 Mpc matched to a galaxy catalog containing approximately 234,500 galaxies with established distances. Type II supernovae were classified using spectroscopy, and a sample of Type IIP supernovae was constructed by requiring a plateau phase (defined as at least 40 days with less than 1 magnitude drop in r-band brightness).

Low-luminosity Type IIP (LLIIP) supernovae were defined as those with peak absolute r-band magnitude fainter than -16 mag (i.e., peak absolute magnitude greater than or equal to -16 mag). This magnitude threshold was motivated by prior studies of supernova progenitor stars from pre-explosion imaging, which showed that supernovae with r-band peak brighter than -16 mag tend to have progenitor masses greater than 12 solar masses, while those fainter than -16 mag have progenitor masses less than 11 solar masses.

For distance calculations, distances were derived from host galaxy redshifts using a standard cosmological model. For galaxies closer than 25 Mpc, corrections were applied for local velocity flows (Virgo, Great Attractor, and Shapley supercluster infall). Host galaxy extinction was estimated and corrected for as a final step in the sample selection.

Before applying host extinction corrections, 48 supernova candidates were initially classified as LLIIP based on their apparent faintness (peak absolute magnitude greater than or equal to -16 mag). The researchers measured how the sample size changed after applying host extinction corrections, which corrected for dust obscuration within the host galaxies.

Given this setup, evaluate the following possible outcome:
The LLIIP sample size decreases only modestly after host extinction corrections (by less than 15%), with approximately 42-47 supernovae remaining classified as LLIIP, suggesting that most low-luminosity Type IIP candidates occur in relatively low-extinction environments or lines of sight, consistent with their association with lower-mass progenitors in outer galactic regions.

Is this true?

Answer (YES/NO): NO